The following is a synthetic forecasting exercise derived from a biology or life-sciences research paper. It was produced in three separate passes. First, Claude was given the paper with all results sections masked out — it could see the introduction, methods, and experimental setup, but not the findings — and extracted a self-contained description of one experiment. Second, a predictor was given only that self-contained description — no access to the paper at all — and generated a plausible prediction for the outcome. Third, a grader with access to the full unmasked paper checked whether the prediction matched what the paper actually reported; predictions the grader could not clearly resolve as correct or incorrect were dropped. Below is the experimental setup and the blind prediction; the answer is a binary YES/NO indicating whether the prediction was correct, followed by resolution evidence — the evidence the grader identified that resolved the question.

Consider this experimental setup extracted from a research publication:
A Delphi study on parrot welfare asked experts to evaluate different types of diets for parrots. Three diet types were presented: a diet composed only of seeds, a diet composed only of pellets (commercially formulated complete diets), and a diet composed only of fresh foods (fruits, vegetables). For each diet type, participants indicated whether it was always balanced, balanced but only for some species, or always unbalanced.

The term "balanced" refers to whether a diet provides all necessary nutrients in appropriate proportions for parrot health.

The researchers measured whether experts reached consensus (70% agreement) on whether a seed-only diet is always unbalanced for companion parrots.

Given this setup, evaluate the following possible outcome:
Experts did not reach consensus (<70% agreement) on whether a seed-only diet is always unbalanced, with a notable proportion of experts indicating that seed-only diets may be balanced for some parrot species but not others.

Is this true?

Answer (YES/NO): NO